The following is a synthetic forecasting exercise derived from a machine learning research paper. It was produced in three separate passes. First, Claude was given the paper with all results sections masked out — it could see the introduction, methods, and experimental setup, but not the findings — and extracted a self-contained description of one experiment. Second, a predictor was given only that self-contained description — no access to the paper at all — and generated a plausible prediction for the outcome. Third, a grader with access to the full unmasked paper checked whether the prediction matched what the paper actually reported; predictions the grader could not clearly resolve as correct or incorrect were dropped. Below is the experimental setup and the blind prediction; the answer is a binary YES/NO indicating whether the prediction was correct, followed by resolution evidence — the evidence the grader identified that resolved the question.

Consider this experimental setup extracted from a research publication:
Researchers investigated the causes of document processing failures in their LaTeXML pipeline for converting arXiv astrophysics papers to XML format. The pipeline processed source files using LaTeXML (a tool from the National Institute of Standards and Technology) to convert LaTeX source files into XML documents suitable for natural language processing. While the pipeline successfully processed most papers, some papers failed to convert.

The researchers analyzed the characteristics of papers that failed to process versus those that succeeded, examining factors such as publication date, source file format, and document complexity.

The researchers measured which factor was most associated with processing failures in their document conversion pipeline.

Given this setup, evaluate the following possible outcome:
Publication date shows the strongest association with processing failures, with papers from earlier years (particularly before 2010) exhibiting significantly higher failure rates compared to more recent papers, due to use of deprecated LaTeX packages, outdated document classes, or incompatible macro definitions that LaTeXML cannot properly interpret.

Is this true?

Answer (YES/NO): NO